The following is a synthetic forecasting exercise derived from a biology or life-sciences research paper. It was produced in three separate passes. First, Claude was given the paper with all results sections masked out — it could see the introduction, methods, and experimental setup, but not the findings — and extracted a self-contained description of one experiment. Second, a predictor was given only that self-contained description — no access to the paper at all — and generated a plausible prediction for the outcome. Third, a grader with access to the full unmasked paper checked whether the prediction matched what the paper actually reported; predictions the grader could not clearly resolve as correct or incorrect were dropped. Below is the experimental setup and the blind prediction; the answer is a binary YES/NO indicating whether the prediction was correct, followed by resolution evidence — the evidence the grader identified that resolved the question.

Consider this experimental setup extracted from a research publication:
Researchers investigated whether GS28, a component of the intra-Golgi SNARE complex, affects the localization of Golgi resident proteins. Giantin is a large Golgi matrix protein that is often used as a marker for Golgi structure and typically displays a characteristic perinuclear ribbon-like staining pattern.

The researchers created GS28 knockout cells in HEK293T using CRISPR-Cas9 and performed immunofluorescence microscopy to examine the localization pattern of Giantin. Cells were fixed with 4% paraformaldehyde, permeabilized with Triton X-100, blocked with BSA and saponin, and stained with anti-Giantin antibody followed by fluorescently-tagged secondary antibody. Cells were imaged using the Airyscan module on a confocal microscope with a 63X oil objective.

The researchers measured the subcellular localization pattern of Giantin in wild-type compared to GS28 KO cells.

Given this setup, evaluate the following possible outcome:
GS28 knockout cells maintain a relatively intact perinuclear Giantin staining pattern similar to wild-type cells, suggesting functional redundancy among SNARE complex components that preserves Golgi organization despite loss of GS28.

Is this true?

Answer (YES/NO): YES